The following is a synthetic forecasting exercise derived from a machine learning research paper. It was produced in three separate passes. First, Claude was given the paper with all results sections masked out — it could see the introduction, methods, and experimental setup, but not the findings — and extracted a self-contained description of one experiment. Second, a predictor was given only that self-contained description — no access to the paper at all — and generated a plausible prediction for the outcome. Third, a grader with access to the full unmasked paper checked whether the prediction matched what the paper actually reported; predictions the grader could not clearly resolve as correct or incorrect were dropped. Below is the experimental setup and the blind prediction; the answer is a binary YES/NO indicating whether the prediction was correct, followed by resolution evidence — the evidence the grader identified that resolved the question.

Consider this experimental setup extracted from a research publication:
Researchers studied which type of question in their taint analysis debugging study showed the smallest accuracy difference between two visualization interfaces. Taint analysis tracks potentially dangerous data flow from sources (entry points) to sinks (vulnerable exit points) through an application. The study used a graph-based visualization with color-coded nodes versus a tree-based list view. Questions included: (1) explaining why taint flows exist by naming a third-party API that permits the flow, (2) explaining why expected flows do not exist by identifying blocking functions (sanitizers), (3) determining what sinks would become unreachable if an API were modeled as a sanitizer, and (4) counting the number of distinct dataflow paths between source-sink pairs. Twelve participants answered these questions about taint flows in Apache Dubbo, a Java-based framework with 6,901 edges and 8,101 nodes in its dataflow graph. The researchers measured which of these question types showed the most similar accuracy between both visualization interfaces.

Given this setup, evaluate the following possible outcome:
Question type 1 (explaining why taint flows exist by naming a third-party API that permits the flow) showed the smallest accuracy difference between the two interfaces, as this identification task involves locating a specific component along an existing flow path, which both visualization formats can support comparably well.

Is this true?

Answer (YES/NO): YES